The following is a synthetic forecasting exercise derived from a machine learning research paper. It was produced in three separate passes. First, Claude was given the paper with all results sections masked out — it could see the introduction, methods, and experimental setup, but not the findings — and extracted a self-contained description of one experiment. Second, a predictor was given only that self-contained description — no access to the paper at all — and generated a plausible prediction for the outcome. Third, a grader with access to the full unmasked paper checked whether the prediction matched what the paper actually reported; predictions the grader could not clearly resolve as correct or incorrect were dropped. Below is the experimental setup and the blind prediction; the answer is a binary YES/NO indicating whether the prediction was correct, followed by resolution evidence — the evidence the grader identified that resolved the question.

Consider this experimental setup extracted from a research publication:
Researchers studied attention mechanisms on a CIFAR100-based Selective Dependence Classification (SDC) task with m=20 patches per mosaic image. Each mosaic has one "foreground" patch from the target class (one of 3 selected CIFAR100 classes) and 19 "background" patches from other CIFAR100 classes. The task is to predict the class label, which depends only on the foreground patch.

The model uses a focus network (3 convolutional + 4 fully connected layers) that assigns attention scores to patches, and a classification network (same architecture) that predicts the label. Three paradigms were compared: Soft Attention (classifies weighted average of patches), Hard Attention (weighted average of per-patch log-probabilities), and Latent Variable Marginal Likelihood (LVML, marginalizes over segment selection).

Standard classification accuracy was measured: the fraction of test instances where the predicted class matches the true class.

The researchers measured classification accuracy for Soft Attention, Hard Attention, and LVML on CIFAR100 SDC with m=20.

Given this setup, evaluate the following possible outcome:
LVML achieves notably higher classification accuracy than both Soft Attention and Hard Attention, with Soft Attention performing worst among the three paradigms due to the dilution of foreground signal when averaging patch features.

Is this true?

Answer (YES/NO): NO